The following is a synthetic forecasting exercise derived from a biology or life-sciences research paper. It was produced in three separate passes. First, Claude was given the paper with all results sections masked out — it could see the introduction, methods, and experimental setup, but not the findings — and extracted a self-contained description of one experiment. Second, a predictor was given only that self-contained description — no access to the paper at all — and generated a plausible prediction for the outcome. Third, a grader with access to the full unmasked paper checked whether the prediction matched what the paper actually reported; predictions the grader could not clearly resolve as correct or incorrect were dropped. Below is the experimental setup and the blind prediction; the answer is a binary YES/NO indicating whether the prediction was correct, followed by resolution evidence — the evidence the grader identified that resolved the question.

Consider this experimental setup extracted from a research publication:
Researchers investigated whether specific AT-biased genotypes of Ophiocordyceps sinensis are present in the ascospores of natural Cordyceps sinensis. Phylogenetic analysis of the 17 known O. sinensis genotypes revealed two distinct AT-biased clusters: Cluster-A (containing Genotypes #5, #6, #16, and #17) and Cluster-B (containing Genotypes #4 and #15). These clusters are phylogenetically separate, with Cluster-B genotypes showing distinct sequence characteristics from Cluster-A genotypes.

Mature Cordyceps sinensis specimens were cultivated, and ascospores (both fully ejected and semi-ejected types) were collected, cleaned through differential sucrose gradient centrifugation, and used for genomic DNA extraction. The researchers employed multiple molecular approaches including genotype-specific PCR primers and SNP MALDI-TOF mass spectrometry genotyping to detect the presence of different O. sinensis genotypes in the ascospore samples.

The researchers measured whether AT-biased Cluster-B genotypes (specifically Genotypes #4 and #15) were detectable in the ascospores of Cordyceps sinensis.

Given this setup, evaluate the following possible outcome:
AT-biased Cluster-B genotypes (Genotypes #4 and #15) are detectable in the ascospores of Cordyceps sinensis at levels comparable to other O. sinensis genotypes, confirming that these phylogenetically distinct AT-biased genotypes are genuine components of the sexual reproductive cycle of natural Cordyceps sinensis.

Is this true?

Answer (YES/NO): NO